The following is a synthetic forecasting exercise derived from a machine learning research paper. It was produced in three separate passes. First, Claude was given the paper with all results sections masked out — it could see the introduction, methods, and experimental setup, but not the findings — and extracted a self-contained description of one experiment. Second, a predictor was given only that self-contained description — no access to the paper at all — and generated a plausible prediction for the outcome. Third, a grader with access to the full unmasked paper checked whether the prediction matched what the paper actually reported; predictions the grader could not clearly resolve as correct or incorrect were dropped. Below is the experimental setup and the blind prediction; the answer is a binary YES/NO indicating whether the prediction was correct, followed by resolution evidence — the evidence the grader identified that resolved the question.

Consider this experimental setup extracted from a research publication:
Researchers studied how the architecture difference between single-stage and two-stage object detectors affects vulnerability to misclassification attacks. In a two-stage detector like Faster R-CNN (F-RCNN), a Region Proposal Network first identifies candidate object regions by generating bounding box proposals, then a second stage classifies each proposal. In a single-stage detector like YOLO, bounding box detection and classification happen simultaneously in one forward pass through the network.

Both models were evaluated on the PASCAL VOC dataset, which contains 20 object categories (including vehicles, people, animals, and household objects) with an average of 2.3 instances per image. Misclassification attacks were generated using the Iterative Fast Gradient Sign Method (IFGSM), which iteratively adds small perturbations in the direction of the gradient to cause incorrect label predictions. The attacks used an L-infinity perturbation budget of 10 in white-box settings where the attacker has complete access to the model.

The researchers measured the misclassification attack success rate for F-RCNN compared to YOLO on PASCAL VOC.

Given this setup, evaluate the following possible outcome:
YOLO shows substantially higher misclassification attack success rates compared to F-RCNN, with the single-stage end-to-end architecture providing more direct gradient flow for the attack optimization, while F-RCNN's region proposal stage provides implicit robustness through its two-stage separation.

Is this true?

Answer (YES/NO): NO